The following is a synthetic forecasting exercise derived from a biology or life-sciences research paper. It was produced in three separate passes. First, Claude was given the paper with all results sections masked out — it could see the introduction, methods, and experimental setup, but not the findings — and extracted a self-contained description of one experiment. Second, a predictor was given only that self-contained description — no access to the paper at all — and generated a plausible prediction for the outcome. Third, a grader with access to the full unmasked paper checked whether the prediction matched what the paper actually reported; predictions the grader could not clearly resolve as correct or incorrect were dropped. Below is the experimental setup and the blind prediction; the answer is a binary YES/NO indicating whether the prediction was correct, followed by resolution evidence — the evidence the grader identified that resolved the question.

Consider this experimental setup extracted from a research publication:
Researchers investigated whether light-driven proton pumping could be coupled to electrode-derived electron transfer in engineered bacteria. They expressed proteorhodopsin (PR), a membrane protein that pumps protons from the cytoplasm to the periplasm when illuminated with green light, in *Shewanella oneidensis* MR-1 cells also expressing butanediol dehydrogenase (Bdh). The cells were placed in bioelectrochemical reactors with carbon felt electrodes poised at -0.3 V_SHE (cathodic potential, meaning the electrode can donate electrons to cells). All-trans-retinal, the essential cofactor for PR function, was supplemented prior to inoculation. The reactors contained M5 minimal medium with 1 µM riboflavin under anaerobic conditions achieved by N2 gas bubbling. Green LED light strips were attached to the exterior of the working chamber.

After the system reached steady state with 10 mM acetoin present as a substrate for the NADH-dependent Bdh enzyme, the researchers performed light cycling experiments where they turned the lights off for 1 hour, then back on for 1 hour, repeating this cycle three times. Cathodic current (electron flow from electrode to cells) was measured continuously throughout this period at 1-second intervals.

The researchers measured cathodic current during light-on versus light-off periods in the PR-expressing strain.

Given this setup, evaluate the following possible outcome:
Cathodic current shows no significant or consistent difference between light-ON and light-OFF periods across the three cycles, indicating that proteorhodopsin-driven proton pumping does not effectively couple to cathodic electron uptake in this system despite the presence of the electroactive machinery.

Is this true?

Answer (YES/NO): NO